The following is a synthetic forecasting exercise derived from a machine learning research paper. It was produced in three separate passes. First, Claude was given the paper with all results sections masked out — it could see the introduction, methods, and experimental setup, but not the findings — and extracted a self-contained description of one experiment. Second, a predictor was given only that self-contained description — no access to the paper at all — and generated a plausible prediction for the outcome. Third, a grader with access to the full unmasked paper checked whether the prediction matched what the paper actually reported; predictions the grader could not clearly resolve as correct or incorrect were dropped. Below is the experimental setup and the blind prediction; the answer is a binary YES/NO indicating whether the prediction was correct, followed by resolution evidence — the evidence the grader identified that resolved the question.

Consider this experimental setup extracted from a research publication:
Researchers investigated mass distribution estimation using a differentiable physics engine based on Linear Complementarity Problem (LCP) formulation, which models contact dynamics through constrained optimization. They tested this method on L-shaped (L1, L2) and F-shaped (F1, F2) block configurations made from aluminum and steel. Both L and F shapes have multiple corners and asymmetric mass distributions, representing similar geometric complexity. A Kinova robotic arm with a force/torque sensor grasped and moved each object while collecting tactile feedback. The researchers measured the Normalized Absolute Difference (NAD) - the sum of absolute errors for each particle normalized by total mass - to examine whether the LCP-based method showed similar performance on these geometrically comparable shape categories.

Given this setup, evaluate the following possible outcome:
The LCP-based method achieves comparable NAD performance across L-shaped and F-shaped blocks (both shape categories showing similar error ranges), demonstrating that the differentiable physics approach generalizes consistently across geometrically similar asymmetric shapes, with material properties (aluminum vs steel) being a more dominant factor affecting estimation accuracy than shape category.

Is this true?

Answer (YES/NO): NO